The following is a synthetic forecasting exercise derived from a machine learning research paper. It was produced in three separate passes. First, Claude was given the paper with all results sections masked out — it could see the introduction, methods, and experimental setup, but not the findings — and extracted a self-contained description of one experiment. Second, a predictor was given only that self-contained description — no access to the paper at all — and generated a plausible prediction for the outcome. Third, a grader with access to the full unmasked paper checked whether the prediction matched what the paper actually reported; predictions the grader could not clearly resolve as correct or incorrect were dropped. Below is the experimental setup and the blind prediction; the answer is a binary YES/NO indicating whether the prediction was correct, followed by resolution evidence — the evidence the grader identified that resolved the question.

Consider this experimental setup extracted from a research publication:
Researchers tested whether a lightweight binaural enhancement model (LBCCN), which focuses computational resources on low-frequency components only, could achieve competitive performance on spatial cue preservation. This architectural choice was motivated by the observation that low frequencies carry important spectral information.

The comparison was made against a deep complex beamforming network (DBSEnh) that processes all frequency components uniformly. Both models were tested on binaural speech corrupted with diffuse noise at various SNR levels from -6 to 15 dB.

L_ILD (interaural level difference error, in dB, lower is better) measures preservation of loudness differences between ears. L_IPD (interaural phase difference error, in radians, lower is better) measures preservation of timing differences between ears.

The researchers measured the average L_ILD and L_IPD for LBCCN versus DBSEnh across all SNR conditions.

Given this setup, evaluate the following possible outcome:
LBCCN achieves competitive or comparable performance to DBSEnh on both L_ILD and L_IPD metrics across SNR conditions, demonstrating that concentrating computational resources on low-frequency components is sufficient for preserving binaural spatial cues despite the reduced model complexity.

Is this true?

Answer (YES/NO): YES